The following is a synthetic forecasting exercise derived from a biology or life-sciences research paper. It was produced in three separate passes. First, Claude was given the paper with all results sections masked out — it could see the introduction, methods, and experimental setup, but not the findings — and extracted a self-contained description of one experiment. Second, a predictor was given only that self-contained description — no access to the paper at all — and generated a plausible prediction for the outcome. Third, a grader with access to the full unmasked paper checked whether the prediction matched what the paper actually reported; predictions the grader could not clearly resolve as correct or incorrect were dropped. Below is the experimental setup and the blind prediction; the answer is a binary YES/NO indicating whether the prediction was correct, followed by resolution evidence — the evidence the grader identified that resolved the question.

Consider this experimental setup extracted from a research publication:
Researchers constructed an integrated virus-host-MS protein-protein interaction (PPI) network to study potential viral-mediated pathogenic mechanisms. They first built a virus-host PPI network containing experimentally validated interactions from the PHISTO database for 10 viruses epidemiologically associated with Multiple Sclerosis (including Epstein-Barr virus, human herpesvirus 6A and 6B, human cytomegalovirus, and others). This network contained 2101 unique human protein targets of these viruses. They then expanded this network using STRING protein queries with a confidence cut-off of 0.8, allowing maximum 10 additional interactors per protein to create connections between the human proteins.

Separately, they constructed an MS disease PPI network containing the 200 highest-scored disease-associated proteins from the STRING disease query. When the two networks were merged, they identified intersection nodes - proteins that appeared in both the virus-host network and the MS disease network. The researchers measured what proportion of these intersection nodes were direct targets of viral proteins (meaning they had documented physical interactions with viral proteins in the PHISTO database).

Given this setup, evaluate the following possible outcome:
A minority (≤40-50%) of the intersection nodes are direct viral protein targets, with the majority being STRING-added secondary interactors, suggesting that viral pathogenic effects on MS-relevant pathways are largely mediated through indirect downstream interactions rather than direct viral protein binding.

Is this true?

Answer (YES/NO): NO